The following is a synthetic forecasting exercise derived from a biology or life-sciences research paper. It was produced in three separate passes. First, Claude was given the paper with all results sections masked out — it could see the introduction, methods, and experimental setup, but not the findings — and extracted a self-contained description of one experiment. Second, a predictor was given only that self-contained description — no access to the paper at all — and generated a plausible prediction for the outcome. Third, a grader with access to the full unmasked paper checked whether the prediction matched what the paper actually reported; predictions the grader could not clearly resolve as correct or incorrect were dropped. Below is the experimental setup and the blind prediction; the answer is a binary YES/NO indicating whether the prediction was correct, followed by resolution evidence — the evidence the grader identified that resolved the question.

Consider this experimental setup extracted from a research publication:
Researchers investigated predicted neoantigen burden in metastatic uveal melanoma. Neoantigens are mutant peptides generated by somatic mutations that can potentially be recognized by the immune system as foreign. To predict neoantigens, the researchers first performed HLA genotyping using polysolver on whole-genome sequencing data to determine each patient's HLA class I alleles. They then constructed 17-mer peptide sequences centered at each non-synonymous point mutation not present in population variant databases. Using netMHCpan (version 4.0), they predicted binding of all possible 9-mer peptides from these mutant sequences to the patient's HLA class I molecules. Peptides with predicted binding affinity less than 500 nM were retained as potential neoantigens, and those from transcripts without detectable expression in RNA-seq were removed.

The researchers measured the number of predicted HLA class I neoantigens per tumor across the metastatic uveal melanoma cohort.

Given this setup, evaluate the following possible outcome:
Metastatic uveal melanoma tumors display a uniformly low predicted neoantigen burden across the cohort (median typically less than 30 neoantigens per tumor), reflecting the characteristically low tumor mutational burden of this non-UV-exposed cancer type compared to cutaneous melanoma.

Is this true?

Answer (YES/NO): NO